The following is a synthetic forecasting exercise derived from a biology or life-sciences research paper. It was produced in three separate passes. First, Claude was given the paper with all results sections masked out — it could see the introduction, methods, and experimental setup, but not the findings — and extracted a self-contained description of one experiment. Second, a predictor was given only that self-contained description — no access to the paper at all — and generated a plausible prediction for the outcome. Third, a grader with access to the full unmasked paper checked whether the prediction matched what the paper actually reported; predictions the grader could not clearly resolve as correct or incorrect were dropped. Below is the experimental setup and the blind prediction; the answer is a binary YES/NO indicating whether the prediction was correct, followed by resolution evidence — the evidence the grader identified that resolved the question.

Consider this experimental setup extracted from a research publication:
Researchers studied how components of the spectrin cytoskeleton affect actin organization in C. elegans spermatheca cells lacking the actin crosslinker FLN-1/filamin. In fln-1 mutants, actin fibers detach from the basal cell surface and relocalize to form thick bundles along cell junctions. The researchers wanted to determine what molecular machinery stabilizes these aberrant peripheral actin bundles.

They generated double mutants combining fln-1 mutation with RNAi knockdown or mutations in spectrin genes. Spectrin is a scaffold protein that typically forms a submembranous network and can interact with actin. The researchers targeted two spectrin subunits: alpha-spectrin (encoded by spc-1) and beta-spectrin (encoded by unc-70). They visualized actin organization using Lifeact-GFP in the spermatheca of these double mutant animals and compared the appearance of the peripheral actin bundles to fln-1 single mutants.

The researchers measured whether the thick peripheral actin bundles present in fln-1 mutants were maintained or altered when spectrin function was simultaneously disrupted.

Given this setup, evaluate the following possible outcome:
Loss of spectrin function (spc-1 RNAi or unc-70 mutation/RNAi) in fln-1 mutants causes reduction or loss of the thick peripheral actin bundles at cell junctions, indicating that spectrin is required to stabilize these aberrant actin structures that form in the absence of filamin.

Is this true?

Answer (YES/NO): NO